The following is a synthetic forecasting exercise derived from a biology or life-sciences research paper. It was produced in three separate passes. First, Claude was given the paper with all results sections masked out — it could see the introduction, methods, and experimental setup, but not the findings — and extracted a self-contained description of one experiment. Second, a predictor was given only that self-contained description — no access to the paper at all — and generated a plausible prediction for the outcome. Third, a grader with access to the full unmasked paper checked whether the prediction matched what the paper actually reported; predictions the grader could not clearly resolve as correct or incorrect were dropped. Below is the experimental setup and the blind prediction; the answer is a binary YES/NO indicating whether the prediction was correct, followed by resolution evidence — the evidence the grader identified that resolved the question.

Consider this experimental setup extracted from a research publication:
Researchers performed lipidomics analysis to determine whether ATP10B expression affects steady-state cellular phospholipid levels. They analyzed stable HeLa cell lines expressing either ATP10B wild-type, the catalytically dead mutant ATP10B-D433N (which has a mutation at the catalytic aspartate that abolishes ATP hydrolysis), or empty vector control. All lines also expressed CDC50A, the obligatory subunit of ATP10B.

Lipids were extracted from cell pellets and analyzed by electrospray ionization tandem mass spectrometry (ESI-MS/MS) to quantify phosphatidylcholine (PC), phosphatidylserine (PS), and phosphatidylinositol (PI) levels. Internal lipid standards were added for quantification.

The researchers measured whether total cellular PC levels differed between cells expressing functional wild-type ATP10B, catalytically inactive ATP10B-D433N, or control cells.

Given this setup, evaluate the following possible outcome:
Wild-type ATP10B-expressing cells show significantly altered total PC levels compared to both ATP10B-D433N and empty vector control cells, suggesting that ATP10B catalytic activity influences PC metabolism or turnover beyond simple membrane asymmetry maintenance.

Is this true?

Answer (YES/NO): NO